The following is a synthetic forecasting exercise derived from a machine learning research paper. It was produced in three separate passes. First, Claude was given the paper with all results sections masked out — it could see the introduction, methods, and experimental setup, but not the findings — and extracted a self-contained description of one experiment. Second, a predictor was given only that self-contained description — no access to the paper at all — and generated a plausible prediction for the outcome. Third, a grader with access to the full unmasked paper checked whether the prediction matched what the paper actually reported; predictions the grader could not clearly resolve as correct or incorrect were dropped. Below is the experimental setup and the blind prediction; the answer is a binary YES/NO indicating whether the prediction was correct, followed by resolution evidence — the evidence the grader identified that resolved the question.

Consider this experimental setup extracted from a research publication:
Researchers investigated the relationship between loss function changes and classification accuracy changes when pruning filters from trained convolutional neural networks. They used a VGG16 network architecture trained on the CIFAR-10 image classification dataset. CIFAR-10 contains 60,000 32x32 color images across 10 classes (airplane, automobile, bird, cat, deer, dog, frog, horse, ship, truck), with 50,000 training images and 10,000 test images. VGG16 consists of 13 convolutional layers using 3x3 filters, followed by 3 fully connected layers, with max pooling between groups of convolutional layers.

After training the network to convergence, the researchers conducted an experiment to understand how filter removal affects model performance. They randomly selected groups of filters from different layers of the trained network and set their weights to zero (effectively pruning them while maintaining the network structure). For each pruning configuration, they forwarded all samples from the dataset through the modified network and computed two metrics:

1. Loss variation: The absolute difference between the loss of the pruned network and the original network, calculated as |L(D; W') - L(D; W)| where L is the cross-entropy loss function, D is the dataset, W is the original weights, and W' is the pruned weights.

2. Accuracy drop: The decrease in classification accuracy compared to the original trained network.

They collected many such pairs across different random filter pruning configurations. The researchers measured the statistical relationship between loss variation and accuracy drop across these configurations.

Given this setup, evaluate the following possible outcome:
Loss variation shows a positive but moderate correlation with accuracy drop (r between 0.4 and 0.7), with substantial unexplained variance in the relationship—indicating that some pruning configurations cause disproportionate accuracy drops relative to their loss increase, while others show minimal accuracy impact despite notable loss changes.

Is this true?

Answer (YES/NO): NO